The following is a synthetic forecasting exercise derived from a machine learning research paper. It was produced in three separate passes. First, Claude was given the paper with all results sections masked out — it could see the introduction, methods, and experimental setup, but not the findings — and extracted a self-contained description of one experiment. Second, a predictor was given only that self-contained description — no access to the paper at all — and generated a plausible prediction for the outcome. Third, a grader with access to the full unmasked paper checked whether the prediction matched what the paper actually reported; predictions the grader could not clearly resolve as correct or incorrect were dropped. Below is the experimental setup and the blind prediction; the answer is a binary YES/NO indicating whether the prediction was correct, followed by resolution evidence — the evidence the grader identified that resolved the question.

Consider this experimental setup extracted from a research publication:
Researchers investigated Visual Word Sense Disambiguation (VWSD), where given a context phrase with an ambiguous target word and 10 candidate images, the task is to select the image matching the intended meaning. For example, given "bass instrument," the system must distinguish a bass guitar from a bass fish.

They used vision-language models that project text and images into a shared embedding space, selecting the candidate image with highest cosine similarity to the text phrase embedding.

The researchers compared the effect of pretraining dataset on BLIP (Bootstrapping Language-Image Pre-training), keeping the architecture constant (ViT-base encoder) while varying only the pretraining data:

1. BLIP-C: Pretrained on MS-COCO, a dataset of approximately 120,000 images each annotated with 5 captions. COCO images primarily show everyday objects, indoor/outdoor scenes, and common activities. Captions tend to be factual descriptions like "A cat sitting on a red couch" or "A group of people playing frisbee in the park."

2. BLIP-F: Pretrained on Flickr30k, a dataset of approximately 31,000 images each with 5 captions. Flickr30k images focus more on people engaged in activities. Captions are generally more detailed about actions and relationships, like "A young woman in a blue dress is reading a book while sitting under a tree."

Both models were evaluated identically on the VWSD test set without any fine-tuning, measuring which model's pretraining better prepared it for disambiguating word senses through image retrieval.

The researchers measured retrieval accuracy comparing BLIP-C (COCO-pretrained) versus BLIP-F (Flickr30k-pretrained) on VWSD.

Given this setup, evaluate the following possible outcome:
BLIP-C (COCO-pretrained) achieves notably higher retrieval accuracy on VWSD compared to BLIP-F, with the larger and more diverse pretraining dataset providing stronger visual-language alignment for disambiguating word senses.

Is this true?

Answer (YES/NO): NO